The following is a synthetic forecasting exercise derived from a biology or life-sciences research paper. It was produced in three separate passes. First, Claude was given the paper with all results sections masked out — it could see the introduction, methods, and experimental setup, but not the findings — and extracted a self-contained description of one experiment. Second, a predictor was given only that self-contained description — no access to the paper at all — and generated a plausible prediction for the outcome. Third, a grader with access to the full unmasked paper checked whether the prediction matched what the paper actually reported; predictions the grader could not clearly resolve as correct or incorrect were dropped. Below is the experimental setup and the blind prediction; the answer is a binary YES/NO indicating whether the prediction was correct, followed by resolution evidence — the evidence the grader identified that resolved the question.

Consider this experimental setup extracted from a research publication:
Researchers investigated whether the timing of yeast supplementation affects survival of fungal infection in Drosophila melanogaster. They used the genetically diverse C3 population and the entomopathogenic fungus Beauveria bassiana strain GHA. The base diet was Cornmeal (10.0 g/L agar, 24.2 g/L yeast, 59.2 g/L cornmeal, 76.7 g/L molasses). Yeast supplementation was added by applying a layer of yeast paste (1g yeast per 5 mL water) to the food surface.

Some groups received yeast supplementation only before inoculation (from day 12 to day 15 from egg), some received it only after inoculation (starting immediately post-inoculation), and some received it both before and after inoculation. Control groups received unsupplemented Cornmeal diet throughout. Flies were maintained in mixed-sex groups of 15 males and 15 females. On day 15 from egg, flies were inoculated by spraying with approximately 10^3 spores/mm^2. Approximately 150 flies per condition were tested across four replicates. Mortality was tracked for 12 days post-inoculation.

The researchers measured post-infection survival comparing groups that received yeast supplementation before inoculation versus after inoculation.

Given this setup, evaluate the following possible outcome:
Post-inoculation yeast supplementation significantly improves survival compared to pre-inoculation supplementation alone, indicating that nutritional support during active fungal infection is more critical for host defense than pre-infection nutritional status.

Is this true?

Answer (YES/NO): YES